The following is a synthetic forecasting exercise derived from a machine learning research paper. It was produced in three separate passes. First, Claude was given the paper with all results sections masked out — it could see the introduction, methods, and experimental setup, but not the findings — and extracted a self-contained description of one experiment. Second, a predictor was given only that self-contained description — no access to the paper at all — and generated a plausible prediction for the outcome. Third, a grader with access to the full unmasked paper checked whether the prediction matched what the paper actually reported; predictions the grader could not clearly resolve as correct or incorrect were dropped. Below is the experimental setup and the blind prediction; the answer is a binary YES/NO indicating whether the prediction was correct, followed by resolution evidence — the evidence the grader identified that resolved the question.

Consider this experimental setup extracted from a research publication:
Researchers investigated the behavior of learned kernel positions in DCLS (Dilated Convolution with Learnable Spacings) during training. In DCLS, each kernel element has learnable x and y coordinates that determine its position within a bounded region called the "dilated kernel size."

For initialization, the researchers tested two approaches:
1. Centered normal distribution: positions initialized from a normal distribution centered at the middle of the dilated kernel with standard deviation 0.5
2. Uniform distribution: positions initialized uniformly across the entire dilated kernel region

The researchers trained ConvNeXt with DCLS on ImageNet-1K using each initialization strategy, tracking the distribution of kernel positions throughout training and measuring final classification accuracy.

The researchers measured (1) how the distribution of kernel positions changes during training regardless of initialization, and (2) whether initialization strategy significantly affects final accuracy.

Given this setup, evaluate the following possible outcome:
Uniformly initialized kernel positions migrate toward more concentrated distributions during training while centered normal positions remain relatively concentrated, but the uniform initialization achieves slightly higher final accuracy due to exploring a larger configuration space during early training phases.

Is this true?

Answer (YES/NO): NO